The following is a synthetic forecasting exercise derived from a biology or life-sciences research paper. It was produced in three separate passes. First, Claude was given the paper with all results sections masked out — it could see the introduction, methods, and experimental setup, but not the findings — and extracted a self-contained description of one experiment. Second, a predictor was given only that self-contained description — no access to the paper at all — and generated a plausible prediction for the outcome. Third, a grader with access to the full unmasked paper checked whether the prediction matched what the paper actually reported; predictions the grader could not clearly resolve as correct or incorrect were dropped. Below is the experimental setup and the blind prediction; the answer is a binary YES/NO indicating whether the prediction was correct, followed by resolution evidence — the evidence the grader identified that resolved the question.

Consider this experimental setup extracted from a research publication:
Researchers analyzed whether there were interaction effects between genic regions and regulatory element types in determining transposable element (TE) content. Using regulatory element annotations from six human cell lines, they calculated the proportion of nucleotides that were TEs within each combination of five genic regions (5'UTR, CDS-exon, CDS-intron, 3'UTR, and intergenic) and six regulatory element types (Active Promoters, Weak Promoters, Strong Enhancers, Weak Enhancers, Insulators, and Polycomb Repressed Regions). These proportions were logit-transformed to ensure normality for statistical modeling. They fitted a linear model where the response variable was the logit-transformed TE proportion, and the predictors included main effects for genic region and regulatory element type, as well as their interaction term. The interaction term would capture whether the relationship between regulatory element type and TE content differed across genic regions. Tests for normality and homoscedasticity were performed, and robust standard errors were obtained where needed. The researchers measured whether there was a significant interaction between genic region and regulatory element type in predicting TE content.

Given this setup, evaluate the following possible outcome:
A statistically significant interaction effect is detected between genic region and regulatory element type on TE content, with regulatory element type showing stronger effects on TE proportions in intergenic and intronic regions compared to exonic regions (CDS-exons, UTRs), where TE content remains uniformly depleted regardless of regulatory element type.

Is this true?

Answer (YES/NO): NO